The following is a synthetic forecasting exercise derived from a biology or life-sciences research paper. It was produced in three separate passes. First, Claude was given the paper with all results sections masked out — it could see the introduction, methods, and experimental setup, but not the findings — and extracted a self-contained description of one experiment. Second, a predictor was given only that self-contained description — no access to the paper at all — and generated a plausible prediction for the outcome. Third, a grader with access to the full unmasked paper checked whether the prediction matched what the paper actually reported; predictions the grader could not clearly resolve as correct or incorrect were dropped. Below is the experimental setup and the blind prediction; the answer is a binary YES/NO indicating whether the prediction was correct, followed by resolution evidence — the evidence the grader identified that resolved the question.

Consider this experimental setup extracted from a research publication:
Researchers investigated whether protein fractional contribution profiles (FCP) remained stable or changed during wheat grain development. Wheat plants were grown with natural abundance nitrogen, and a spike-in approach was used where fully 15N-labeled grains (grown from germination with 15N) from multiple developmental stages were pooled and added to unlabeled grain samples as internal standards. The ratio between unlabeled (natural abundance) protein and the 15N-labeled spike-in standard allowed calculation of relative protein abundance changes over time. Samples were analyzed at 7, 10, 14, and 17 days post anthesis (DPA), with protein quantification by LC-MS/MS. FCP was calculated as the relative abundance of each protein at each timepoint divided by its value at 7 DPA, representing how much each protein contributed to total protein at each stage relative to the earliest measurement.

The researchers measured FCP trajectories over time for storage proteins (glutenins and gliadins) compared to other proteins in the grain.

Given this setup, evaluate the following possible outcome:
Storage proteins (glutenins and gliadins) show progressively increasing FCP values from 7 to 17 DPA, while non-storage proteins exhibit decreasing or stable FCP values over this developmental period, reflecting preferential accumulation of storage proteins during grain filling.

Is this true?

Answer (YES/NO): NO